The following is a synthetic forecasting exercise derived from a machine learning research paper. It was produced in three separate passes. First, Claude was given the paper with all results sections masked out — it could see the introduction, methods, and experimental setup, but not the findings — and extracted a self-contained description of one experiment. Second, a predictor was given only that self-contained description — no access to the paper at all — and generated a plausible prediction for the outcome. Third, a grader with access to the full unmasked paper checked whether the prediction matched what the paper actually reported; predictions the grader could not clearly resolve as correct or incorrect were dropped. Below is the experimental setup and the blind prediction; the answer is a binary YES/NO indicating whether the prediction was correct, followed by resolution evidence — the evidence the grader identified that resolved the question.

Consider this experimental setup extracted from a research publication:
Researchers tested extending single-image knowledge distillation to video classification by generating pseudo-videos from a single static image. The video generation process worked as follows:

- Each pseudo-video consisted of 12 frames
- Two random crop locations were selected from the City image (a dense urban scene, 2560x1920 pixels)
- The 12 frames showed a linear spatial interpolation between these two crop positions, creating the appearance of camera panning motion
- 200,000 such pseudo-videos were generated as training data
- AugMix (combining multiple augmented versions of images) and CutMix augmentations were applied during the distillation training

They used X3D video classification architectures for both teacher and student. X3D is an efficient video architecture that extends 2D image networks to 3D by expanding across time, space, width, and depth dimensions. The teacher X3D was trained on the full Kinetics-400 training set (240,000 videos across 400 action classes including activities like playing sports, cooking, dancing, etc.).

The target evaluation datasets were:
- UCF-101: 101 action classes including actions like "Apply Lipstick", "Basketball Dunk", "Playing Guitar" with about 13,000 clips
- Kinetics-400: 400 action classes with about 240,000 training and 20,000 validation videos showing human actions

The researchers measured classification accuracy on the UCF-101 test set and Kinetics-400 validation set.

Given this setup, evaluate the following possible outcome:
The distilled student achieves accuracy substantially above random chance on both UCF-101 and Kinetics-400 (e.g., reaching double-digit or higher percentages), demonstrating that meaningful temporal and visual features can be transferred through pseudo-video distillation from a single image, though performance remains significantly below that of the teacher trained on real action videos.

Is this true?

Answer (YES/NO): YES